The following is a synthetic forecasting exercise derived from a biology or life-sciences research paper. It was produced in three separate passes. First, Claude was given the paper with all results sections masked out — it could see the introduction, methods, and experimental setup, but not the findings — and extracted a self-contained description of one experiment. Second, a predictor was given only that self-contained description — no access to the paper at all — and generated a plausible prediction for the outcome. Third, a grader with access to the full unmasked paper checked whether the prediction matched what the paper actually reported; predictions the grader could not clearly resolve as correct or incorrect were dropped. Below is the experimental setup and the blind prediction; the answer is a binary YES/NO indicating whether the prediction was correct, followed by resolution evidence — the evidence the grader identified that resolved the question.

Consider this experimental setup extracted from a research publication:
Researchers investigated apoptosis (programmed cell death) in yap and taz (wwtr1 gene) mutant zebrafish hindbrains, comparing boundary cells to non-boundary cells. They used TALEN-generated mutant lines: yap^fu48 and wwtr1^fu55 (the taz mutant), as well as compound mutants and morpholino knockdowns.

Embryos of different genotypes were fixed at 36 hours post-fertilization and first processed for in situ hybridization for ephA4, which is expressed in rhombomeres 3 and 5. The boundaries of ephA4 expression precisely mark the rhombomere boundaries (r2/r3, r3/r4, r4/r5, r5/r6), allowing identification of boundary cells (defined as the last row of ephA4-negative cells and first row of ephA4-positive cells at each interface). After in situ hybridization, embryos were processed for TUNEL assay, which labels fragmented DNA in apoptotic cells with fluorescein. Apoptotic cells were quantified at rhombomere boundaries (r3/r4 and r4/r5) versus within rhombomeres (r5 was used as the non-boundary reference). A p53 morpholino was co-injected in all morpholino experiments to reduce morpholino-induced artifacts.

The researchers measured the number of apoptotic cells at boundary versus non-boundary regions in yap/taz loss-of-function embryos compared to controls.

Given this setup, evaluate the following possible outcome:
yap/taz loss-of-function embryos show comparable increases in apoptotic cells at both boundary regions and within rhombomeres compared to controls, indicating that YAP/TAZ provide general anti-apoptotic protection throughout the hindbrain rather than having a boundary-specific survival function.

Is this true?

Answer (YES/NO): NO